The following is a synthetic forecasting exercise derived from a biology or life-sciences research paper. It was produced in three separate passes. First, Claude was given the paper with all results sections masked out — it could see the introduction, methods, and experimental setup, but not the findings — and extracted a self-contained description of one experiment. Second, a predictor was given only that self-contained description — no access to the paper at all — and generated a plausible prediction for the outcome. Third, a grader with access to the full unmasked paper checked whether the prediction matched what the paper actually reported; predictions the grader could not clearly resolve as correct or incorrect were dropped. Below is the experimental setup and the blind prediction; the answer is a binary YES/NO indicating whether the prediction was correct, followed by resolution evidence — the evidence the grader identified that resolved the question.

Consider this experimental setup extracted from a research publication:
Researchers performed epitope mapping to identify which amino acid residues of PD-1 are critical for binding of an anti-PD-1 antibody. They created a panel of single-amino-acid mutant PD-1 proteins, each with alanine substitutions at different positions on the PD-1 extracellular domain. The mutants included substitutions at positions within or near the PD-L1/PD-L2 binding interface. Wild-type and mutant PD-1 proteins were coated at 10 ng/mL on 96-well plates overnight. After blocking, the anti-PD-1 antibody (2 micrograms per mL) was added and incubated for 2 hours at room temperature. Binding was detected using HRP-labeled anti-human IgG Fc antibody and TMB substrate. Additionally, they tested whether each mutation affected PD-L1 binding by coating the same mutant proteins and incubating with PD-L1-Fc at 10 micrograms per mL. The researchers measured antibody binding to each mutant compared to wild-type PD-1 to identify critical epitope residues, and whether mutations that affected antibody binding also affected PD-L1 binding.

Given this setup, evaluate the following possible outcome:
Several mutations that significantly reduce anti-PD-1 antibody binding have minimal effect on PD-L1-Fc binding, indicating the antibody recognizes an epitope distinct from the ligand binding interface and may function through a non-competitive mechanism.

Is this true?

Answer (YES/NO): NO